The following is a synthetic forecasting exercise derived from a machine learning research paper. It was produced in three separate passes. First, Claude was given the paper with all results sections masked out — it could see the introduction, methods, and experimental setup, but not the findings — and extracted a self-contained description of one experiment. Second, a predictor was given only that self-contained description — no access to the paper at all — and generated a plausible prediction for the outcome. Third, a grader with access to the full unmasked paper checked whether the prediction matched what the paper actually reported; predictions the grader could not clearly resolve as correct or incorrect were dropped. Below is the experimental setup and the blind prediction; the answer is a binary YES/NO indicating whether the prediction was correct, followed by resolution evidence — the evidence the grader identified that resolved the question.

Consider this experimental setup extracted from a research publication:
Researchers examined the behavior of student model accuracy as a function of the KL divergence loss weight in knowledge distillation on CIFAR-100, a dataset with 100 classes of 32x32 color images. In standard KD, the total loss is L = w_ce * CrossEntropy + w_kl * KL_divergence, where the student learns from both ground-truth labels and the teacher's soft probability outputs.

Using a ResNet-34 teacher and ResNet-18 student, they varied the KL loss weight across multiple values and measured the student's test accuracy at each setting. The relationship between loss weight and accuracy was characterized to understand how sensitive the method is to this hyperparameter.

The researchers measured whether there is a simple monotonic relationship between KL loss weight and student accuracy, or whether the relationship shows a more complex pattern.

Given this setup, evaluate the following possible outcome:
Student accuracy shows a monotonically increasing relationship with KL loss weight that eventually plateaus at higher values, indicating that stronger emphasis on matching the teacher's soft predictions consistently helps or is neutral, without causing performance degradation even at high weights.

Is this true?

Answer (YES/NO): NO